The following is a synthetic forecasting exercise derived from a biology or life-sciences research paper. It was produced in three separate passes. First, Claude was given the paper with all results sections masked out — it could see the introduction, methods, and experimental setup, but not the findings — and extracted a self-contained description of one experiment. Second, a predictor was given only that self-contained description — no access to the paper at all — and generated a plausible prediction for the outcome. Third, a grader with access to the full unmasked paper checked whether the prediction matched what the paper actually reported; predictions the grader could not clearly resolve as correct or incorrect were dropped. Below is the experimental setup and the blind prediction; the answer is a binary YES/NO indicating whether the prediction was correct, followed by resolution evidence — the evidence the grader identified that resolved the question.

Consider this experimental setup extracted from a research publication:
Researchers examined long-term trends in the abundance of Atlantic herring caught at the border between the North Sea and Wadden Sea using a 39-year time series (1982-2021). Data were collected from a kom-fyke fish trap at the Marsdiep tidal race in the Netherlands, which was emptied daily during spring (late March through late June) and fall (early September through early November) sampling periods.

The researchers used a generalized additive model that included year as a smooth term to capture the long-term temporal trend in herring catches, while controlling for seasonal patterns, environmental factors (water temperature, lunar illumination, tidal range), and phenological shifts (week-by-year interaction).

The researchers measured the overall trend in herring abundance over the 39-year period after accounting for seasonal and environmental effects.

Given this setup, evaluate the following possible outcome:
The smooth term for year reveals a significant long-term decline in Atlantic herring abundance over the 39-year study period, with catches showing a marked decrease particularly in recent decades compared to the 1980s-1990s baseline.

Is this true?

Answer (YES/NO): NO